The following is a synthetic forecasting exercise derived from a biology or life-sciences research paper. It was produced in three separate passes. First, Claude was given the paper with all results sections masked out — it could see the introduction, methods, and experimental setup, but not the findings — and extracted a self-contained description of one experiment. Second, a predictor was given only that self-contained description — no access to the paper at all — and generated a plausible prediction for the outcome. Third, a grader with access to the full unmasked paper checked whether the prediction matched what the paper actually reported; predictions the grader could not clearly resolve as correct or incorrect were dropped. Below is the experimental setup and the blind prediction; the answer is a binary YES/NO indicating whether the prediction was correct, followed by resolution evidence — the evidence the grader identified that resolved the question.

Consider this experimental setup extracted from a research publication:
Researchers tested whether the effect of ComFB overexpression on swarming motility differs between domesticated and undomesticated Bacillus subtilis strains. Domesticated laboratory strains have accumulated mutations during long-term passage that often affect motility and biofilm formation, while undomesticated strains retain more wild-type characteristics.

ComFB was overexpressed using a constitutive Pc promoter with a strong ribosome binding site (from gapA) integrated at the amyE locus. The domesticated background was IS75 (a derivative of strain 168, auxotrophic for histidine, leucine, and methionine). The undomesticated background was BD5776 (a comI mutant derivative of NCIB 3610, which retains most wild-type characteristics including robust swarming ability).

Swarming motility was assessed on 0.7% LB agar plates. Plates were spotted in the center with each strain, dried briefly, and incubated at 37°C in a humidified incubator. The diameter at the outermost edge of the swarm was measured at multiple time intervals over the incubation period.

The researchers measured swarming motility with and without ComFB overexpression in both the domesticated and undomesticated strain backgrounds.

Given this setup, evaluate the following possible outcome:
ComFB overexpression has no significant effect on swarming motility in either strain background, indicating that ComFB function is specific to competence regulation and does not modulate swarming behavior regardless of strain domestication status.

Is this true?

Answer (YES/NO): NO